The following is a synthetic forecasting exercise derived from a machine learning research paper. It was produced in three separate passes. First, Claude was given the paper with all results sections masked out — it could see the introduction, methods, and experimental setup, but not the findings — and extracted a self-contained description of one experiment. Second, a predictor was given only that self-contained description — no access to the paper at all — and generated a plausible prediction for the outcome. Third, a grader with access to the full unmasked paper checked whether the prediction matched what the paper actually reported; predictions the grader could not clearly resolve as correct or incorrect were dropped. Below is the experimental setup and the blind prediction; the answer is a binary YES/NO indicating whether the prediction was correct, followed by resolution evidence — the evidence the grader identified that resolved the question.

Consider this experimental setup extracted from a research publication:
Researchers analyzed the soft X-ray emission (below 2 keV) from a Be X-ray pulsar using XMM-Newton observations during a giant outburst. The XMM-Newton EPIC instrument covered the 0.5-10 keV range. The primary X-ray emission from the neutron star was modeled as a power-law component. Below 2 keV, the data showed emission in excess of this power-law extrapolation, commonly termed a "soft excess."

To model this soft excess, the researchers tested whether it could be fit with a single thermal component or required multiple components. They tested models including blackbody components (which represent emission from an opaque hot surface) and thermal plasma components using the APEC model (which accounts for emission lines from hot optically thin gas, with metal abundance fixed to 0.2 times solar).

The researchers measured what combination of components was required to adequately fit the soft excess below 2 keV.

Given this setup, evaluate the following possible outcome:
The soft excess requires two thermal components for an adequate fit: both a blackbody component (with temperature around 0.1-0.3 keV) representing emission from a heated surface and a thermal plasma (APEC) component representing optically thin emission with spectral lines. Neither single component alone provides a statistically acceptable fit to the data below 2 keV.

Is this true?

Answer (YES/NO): YES